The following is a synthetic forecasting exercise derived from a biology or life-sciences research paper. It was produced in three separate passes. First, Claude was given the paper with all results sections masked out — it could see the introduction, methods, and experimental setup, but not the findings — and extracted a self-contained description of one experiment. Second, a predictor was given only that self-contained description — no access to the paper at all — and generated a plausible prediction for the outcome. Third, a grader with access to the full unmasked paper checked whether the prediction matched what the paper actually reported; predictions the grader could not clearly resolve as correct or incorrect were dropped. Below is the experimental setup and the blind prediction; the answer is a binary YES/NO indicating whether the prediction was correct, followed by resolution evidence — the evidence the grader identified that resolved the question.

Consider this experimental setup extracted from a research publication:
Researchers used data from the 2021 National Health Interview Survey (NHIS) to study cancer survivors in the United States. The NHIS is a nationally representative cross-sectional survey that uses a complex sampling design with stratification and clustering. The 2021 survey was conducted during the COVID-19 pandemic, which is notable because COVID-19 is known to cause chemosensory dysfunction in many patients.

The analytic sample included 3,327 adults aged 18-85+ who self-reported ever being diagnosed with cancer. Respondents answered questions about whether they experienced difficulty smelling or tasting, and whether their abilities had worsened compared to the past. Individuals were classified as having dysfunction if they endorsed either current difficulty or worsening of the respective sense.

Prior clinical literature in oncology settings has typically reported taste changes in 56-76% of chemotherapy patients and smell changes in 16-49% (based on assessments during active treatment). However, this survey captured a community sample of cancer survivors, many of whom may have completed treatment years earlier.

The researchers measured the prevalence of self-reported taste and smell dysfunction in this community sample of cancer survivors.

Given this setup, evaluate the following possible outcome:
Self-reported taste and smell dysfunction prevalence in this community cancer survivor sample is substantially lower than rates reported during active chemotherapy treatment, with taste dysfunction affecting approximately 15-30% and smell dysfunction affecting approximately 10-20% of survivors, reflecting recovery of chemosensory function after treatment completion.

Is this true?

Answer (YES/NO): NO